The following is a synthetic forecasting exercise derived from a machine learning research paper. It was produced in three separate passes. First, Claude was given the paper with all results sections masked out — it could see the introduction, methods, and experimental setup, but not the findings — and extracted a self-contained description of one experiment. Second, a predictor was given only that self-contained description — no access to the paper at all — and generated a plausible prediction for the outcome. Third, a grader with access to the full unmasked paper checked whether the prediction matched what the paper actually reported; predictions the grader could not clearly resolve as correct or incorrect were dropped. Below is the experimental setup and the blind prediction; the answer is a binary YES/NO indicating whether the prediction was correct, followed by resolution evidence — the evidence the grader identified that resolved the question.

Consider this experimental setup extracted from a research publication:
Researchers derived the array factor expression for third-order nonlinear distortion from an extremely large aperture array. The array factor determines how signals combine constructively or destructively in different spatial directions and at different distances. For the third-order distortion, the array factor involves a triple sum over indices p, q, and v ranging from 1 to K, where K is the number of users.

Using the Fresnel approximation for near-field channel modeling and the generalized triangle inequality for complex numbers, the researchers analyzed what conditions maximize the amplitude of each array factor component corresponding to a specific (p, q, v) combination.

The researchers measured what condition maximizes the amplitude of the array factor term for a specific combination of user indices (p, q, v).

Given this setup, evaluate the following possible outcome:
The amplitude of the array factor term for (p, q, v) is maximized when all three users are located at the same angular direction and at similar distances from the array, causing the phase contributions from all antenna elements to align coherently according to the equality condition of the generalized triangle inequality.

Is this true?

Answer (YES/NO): NO